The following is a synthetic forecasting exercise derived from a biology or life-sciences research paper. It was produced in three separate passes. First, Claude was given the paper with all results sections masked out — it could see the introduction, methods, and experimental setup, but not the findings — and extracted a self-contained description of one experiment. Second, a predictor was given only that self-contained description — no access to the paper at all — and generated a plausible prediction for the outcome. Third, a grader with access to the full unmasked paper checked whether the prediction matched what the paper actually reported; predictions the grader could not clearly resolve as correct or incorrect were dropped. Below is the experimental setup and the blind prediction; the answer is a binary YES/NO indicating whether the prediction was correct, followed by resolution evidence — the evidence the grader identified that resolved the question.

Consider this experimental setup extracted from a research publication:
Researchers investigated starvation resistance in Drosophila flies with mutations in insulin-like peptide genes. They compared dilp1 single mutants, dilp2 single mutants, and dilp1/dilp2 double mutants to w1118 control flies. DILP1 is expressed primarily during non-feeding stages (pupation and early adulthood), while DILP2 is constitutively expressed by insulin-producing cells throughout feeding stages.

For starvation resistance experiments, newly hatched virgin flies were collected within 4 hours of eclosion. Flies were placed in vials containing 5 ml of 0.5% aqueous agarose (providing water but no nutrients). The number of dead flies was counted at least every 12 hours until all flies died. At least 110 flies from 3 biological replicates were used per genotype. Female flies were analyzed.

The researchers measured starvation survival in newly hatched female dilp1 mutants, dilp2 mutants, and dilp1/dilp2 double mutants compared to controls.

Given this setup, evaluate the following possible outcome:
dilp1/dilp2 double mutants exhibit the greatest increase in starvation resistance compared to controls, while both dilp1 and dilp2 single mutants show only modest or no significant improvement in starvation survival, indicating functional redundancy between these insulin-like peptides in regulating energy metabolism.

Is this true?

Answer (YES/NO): NO